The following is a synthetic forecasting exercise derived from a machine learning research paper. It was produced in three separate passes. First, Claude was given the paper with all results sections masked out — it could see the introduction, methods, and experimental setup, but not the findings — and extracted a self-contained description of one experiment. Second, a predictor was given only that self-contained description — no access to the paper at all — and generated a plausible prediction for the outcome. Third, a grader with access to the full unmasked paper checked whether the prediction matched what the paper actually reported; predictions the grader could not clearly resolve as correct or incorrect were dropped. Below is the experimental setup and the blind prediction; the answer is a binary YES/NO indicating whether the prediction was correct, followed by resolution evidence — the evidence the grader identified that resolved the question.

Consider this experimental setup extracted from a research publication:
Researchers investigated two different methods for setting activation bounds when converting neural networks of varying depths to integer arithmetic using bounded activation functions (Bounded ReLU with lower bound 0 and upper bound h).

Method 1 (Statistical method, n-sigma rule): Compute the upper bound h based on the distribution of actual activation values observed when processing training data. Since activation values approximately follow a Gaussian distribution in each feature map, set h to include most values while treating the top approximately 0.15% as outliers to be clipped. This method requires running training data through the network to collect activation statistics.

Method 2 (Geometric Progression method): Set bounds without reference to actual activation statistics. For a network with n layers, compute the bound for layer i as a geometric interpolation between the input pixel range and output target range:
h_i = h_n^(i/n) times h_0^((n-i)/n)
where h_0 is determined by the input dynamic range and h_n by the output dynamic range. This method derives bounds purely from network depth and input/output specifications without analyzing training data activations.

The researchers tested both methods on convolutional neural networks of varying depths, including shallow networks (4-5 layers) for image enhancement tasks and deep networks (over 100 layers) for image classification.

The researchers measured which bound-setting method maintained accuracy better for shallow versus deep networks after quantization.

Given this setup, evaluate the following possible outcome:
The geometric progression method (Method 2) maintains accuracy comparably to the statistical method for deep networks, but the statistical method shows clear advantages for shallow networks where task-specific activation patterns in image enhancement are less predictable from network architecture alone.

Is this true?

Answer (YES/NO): NO